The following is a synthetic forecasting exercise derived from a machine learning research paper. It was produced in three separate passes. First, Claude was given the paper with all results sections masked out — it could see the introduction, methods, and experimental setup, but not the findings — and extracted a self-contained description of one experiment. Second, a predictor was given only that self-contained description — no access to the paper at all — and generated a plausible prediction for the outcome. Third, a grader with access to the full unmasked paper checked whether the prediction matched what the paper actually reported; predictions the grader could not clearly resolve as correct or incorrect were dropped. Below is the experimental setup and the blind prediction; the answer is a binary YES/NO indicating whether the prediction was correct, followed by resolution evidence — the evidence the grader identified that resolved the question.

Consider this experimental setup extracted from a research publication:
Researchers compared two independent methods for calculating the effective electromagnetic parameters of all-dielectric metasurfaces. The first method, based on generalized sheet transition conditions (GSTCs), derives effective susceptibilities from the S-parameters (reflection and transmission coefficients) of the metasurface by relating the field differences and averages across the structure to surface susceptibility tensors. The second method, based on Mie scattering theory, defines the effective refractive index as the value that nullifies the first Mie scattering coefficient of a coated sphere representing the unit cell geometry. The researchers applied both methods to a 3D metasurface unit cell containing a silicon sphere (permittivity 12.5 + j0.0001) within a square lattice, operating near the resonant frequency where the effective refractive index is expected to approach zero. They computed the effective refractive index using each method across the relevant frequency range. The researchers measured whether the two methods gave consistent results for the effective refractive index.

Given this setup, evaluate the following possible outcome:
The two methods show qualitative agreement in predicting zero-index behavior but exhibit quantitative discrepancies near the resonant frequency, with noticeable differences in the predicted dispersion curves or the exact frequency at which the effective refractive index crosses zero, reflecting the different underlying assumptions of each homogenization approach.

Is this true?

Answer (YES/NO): NO